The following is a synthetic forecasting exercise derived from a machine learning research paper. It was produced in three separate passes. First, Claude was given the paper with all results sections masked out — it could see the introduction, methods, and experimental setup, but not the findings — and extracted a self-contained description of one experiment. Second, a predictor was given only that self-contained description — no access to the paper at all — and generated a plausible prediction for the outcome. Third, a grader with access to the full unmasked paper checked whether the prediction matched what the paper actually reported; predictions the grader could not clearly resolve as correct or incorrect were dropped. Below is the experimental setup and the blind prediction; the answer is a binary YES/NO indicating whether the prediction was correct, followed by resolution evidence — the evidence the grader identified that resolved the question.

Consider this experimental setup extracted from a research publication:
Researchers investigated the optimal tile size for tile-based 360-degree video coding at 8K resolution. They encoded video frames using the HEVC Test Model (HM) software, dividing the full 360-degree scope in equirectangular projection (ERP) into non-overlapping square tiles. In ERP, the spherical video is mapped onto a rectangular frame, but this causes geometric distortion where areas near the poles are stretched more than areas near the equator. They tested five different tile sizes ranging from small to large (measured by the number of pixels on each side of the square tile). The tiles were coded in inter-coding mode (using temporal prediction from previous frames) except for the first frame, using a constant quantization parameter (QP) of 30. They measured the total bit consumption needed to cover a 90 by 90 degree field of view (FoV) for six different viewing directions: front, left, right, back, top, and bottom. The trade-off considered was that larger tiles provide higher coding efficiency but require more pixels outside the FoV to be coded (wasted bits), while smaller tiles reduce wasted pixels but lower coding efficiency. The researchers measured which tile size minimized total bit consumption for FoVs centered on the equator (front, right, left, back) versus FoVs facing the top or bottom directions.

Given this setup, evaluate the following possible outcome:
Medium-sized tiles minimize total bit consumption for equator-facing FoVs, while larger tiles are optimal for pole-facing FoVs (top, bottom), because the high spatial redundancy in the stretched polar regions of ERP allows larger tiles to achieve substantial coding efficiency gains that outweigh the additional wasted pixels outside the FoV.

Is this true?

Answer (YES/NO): NO